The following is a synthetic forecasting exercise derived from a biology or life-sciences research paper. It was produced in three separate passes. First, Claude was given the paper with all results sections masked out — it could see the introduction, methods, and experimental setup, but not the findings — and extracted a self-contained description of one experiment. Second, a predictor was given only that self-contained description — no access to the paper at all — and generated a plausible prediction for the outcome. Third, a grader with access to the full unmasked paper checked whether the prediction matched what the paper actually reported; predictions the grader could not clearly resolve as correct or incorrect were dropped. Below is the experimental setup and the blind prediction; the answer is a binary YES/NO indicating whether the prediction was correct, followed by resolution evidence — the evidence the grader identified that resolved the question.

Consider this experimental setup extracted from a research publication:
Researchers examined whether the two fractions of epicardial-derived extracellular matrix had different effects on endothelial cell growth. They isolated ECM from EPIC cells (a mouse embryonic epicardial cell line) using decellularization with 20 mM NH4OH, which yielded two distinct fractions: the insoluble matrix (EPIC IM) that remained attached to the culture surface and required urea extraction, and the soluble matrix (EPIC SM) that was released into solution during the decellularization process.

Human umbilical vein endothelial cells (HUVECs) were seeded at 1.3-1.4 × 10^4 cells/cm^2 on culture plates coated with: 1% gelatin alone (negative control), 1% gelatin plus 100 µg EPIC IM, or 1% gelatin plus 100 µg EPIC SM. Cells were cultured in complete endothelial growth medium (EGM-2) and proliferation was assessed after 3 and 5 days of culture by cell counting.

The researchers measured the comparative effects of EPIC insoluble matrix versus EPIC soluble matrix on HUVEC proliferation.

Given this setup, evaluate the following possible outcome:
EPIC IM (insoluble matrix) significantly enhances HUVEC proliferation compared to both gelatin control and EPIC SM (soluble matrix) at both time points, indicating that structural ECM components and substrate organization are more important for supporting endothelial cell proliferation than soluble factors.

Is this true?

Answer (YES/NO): NO